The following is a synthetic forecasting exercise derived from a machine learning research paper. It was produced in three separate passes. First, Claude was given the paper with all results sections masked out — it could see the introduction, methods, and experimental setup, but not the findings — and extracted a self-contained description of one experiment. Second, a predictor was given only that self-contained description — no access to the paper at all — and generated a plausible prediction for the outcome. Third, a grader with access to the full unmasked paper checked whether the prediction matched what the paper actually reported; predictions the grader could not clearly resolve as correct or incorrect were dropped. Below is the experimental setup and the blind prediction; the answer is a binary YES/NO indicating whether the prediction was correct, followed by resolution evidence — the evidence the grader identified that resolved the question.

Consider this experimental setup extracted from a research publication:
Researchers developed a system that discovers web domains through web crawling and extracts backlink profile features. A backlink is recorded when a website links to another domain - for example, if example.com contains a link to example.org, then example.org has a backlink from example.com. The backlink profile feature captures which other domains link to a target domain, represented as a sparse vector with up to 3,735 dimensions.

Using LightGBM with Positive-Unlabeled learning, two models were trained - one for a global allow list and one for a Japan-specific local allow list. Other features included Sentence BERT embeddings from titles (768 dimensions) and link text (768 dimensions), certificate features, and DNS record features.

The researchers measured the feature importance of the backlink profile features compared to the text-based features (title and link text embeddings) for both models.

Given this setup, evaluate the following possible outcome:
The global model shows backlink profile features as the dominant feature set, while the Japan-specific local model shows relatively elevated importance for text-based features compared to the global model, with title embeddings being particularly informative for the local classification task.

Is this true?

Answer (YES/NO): NO